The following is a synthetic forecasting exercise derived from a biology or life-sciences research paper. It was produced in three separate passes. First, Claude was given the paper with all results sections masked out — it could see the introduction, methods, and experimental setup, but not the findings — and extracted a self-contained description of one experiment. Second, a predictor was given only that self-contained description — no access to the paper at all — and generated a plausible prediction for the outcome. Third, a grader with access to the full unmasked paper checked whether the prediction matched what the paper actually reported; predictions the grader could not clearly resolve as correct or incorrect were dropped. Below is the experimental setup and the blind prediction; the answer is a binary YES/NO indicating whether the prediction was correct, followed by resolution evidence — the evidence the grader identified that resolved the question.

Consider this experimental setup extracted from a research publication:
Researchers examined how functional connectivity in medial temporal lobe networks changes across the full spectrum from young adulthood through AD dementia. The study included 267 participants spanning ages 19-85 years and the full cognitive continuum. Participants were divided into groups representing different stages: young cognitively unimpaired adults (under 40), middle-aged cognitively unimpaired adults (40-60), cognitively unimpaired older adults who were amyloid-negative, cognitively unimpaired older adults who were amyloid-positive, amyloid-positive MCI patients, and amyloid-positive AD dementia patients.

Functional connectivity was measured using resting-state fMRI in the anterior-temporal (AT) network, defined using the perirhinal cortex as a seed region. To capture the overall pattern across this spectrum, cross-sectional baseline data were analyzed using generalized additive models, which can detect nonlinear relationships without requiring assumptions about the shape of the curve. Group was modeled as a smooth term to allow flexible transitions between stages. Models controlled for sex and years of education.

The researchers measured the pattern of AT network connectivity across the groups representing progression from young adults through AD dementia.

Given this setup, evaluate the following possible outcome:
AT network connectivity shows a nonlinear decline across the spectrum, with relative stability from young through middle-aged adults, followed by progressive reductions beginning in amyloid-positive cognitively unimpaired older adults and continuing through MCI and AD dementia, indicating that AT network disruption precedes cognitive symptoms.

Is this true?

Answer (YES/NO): NO